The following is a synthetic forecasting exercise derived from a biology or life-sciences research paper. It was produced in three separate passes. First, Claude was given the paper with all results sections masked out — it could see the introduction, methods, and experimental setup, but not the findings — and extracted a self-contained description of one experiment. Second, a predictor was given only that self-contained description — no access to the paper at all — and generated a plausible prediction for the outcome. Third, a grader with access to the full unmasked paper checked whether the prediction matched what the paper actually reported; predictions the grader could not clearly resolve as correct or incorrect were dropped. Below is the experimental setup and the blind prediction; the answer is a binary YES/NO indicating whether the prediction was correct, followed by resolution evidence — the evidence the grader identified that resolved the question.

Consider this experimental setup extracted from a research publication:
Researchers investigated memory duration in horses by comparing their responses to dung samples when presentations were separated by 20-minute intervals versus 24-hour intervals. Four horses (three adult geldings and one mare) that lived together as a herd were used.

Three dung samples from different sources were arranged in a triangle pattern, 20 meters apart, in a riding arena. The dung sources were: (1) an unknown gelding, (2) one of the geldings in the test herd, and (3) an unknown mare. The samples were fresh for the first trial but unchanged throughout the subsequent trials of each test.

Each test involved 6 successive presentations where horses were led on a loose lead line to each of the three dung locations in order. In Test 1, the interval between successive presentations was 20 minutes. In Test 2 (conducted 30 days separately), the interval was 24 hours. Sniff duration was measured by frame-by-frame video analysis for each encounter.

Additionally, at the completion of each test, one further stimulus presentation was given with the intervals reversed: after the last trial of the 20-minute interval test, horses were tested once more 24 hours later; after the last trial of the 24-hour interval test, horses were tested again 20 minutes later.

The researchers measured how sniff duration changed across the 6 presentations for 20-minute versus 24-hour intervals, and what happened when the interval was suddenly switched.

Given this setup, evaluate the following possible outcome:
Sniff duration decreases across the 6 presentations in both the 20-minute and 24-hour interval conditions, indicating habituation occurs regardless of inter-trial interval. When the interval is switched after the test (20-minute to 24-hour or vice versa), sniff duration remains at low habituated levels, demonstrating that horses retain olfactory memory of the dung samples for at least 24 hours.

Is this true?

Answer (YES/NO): NO